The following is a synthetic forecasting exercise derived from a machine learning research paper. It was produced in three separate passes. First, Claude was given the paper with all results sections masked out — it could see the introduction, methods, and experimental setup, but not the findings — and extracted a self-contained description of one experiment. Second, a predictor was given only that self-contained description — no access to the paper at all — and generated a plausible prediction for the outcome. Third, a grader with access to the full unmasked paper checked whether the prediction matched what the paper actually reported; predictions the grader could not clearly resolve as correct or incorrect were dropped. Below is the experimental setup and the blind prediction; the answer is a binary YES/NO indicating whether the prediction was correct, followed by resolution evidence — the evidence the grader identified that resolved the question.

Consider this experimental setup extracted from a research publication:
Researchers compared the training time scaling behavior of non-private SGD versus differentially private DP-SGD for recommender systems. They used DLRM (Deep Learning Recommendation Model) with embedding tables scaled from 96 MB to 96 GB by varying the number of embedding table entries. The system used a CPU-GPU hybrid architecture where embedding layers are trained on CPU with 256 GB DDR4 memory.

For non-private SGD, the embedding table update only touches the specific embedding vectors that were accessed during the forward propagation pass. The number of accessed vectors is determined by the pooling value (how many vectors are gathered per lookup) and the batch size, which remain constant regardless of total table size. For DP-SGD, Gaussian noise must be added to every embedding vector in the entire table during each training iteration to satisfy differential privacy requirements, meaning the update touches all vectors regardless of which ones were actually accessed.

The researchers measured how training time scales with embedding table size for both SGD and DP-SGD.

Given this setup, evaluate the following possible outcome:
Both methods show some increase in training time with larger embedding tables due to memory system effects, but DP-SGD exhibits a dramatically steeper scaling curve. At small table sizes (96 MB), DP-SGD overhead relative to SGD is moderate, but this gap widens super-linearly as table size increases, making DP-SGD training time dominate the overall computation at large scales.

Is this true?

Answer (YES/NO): NO